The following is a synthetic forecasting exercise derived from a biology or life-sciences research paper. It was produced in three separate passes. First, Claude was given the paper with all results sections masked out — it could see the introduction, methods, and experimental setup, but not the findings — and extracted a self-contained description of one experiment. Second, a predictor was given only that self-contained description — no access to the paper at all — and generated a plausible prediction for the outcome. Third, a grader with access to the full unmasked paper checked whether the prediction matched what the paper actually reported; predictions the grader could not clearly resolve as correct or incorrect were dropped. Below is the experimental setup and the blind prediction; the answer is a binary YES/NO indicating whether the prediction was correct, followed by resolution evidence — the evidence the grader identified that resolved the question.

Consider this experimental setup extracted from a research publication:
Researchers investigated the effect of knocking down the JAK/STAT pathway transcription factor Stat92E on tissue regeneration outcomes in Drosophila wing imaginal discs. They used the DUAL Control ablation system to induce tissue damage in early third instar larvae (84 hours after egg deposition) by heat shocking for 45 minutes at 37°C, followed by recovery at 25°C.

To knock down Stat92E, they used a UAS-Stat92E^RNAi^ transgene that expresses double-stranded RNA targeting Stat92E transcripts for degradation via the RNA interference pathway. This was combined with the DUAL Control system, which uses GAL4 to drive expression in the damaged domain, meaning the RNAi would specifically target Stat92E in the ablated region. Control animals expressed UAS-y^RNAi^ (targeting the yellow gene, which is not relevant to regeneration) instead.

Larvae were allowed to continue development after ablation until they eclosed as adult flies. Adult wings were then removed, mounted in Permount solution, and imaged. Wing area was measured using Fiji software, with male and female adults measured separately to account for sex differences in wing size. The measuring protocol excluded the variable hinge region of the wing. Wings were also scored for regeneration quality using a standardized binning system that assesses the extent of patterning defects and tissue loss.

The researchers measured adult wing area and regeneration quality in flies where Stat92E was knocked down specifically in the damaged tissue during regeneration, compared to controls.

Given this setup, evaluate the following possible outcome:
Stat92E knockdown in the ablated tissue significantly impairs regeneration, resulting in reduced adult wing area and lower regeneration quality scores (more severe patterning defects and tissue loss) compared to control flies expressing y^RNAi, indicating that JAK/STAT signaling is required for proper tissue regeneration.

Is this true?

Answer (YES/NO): YES